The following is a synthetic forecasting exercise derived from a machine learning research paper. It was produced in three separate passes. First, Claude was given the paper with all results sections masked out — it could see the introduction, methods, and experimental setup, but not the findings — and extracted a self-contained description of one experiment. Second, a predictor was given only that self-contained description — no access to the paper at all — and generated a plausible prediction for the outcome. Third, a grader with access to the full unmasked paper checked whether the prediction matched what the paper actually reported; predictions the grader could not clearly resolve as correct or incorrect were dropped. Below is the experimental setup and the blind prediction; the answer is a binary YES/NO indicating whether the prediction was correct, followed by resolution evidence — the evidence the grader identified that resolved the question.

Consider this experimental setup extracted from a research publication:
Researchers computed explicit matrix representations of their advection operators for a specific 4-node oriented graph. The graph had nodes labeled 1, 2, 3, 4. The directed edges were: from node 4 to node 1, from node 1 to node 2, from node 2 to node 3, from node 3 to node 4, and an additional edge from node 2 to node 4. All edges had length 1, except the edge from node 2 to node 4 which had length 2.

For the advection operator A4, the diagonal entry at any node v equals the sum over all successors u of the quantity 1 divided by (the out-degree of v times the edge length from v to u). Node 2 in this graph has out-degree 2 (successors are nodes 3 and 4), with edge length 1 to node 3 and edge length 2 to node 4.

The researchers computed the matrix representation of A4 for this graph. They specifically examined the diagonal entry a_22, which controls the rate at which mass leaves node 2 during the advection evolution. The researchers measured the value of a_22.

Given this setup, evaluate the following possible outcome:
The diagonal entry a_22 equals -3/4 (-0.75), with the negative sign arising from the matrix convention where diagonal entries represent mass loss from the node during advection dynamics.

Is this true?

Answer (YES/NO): NO